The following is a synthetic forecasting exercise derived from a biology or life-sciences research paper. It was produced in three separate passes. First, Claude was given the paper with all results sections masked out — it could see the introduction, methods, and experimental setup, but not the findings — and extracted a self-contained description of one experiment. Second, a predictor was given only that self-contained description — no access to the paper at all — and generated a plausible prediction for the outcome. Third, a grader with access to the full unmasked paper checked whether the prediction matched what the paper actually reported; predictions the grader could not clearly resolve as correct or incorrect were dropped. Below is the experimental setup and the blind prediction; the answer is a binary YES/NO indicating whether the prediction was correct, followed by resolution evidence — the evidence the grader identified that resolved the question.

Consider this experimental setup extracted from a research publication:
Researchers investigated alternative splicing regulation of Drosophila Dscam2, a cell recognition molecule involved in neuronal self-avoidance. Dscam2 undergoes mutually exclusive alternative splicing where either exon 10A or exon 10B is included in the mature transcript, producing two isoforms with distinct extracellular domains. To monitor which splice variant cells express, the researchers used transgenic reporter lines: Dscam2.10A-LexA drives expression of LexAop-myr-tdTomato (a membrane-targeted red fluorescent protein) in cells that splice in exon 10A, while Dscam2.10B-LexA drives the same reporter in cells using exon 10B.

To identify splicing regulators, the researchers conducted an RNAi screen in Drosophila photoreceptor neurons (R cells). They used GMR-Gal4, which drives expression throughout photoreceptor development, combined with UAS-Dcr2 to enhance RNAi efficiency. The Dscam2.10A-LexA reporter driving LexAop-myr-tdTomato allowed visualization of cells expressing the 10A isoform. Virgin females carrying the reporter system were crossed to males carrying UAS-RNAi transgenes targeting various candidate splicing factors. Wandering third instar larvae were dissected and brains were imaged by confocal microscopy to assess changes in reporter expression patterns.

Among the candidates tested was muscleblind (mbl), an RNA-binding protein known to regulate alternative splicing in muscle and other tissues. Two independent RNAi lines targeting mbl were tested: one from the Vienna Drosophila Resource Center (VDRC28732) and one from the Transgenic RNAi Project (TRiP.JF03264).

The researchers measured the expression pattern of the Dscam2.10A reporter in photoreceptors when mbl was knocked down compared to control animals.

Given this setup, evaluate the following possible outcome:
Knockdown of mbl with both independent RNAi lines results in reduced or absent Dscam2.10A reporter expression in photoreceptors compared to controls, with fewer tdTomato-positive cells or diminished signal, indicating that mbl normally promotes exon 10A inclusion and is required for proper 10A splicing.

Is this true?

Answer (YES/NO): NO